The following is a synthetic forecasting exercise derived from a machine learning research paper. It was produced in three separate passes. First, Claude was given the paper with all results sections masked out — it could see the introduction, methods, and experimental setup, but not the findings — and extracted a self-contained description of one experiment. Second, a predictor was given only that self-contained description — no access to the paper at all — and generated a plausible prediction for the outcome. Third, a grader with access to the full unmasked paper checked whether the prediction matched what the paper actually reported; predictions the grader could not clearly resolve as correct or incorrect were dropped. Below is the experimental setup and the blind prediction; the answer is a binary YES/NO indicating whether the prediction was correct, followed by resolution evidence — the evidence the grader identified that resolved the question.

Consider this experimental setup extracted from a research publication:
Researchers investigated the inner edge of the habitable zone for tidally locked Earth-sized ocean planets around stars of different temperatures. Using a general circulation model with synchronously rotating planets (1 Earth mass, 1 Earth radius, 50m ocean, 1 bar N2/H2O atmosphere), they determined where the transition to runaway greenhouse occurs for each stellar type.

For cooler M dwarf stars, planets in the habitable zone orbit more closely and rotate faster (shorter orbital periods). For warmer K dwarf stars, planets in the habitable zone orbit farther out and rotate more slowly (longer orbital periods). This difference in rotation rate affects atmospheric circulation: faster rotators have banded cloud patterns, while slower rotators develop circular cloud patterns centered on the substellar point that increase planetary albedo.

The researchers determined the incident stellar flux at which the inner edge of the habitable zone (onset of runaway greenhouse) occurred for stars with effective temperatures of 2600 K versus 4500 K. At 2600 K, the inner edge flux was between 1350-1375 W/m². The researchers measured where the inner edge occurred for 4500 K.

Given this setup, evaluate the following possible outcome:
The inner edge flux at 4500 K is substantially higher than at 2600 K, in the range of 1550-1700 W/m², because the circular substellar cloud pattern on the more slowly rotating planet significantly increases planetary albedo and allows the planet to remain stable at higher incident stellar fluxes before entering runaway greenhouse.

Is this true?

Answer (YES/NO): NO